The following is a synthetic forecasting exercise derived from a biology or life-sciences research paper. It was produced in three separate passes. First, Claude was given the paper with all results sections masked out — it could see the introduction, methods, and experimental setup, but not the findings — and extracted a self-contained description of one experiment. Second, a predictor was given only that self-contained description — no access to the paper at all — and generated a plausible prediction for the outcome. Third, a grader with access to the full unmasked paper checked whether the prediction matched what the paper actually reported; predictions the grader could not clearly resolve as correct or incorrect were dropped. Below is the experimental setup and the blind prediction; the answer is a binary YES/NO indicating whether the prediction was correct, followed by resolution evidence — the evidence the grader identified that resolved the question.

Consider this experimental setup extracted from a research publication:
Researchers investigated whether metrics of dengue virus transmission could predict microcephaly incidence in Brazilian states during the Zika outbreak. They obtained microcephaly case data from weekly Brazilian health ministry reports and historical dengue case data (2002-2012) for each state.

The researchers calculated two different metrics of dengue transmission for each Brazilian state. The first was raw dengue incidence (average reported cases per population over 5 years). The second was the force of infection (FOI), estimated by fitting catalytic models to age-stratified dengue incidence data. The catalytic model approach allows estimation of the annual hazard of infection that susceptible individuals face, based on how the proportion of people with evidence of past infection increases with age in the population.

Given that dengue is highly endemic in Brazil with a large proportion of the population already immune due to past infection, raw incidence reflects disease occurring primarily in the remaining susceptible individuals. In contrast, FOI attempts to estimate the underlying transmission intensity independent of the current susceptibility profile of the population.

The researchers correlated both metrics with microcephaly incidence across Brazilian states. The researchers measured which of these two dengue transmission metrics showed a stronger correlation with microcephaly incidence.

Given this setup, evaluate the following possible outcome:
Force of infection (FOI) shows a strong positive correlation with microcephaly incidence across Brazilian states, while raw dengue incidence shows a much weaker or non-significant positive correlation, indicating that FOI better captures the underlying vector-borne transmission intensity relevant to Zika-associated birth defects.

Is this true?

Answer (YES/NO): YES